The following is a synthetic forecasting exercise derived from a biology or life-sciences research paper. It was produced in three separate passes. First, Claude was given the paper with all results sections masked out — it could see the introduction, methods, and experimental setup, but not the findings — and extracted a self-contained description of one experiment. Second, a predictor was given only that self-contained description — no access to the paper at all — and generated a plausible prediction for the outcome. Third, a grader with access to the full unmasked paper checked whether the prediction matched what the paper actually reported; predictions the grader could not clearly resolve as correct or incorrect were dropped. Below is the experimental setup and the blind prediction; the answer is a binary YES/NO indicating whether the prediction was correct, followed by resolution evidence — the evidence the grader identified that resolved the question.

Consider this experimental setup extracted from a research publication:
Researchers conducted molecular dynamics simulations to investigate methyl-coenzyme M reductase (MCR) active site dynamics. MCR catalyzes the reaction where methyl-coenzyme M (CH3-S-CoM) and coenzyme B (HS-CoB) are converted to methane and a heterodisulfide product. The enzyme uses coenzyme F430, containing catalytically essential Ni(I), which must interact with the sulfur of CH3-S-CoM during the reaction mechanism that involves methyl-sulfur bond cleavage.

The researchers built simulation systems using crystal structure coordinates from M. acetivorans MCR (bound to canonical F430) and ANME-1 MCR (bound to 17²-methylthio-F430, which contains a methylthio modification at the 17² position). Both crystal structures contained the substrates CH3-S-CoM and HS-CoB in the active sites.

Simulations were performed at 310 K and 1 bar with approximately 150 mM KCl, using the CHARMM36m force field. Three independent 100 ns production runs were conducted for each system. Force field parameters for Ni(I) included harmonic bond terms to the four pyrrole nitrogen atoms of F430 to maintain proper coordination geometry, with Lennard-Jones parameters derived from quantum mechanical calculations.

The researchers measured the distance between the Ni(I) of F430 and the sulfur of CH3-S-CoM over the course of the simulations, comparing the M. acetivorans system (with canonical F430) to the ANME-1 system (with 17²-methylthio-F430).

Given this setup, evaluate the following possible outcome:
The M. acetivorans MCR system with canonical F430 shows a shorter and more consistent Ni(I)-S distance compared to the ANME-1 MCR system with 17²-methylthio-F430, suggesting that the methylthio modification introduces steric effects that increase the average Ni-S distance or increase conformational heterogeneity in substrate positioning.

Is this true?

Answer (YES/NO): NO